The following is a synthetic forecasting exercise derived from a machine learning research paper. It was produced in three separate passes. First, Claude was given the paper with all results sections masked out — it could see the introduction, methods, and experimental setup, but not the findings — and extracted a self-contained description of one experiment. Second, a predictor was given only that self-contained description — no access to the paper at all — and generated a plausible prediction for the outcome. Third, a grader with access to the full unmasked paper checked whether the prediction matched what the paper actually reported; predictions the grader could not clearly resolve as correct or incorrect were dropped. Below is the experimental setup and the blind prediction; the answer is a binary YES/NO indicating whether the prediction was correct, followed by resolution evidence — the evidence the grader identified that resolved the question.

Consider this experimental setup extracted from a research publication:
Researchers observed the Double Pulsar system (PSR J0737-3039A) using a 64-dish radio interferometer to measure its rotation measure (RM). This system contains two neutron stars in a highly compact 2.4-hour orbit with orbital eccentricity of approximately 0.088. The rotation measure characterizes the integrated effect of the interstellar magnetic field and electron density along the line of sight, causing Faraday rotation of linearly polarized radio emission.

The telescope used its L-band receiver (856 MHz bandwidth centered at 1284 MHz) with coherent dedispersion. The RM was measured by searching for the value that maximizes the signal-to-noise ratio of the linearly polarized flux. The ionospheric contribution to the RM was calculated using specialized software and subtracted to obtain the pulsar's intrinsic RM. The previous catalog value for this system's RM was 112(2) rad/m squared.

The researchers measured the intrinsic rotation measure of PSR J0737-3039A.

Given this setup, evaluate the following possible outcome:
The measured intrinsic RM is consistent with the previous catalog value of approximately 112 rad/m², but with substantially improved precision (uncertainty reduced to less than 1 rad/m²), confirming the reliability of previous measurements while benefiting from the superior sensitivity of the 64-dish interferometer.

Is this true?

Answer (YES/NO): NO